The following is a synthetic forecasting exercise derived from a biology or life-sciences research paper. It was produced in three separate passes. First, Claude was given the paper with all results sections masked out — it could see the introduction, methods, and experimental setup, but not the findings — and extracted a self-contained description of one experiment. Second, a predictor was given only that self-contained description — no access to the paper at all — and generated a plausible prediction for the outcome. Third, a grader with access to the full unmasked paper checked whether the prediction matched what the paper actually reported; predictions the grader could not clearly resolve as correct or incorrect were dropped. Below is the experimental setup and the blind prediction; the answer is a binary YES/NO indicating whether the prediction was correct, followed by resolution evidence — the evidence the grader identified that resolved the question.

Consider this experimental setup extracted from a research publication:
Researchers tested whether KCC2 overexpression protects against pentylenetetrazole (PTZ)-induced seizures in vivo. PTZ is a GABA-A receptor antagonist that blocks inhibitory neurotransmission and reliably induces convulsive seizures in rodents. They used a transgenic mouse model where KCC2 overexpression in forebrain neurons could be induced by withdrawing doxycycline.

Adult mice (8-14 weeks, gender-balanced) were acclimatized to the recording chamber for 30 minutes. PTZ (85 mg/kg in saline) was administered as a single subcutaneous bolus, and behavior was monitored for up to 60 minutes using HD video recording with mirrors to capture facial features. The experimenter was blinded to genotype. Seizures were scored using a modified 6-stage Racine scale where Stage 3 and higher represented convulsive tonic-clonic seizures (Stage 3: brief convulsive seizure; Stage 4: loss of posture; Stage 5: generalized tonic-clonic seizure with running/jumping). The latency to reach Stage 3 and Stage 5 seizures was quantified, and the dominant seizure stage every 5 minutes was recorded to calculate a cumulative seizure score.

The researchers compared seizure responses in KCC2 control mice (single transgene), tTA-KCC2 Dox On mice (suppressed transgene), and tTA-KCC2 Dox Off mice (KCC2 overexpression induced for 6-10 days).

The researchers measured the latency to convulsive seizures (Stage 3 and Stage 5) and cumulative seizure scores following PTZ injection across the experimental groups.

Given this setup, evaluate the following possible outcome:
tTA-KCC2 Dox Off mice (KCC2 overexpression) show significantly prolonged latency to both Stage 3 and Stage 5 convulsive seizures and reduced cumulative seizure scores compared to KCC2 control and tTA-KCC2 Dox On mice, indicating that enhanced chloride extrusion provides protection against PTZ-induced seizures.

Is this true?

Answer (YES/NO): NO